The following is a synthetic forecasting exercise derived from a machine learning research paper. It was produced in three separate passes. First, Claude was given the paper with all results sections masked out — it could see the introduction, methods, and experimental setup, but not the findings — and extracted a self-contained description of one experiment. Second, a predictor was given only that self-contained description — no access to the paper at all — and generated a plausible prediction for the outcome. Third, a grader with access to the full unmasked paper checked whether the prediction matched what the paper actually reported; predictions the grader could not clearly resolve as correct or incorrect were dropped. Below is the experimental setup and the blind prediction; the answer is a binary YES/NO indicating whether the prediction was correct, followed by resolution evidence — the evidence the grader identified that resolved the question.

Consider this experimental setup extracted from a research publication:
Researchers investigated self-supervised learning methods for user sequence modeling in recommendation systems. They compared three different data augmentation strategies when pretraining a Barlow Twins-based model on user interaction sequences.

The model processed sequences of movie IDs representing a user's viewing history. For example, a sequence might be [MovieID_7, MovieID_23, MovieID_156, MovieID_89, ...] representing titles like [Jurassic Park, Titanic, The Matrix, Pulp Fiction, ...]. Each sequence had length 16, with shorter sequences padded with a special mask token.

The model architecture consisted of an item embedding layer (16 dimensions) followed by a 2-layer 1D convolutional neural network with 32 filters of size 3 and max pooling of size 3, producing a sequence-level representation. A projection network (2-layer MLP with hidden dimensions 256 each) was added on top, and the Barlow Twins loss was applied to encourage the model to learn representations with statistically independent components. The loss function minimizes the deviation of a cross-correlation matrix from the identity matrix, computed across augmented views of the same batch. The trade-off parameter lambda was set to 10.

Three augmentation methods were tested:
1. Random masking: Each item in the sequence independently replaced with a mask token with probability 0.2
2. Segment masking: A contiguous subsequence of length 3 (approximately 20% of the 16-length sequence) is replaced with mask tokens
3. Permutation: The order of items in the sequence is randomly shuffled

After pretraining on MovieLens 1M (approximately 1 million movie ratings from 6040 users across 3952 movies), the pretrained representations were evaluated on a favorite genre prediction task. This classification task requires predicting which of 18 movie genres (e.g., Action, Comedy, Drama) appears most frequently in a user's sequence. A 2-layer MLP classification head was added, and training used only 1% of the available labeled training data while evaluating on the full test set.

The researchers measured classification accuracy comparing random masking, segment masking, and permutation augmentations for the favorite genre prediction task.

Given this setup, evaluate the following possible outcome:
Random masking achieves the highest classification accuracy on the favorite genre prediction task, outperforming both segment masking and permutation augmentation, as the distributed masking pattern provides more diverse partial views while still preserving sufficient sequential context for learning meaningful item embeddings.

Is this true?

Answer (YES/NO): NO